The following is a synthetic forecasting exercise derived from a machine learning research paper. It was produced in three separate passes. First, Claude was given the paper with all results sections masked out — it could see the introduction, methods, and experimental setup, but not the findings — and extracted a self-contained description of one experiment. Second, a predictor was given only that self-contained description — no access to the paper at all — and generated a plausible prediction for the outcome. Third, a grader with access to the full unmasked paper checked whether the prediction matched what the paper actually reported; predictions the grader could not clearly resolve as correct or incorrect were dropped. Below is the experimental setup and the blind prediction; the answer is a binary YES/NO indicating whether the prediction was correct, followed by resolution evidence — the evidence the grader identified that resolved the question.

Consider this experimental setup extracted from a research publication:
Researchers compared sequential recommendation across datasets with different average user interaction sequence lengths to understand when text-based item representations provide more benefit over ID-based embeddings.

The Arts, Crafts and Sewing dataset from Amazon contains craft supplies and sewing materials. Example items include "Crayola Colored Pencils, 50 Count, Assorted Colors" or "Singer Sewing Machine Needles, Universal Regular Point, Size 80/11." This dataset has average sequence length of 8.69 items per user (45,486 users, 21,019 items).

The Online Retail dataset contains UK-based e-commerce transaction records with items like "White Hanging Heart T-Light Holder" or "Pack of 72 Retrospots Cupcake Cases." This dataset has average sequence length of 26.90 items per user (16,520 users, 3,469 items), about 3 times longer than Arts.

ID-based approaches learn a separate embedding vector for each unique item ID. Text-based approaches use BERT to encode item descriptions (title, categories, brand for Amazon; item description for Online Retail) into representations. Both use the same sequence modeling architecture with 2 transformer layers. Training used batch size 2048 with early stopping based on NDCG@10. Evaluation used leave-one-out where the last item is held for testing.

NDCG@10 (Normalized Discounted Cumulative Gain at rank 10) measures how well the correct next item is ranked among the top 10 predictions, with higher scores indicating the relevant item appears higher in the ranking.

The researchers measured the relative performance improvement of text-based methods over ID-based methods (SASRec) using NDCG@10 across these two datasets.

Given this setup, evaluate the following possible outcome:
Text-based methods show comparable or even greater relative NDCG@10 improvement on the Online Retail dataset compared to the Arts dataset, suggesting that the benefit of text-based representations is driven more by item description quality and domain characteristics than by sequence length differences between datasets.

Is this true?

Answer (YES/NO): NO